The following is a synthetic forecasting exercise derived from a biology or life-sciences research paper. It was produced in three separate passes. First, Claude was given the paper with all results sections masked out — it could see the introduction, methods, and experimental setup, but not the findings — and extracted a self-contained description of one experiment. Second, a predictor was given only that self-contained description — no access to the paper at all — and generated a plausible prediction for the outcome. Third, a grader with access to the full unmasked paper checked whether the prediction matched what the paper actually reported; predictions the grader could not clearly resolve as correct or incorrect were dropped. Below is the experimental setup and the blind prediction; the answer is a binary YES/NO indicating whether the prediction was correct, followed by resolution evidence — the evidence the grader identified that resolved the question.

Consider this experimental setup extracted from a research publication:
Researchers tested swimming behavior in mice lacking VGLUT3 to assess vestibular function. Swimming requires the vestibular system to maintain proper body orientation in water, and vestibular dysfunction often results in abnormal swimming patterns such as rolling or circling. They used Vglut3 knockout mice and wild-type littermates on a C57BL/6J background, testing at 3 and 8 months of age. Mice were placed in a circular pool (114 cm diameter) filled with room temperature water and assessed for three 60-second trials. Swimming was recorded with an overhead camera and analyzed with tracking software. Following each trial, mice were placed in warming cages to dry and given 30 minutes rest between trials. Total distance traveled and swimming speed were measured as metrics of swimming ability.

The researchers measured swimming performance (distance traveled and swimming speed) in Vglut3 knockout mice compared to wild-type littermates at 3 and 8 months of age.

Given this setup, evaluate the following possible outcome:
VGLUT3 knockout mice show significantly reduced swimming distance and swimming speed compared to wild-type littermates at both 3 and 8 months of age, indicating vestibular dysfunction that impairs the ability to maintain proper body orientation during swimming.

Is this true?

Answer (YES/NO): NO